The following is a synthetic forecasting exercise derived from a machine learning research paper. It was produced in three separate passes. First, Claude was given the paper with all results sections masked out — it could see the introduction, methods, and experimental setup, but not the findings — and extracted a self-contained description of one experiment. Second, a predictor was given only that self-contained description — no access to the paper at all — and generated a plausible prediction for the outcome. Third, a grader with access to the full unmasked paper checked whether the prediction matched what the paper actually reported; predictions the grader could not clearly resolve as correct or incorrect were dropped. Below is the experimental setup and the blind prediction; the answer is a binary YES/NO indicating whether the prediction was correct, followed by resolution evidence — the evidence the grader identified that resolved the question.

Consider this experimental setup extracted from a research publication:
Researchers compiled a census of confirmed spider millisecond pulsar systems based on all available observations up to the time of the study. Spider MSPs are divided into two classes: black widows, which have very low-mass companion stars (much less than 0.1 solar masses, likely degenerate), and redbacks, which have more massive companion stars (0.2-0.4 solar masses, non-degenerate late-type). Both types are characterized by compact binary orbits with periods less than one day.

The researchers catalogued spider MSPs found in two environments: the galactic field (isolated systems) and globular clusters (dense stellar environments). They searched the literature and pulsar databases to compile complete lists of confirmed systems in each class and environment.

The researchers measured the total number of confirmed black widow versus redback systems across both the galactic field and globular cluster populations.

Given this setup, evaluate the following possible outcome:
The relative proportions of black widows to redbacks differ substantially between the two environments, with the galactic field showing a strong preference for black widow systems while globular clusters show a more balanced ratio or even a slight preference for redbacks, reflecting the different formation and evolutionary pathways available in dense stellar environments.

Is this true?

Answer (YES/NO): NO